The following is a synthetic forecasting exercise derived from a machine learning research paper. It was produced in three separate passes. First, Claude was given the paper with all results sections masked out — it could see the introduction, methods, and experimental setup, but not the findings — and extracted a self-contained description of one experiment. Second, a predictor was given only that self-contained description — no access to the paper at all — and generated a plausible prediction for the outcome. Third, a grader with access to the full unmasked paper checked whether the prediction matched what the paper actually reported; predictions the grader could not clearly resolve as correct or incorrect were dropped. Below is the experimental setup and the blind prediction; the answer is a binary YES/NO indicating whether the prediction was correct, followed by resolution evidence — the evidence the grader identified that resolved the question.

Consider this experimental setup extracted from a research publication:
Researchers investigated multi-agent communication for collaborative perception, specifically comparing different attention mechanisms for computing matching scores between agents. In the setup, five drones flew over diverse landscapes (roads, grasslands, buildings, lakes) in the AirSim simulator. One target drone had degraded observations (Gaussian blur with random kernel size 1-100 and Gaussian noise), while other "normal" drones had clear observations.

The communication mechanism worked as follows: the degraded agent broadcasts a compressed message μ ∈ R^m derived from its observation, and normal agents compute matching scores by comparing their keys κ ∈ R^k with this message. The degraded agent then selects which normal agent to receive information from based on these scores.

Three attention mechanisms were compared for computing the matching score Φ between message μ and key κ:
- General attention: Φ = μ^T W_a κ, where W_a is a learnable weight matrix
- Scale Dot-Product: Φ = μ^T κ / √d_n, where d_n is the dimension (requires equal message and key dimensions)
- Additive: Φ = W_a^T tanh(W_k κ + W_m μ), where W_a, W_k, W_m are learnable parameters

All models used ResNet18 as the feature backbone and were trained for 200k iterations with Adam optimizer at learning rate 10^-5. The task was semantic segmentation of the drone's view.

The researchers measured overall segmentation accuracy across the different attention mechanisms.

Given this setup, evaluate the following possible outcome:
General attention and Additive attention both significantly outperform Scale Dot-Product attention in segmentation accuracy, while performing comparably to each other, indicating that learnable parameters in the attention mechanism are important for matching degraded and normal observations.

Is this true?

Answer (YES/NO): NO